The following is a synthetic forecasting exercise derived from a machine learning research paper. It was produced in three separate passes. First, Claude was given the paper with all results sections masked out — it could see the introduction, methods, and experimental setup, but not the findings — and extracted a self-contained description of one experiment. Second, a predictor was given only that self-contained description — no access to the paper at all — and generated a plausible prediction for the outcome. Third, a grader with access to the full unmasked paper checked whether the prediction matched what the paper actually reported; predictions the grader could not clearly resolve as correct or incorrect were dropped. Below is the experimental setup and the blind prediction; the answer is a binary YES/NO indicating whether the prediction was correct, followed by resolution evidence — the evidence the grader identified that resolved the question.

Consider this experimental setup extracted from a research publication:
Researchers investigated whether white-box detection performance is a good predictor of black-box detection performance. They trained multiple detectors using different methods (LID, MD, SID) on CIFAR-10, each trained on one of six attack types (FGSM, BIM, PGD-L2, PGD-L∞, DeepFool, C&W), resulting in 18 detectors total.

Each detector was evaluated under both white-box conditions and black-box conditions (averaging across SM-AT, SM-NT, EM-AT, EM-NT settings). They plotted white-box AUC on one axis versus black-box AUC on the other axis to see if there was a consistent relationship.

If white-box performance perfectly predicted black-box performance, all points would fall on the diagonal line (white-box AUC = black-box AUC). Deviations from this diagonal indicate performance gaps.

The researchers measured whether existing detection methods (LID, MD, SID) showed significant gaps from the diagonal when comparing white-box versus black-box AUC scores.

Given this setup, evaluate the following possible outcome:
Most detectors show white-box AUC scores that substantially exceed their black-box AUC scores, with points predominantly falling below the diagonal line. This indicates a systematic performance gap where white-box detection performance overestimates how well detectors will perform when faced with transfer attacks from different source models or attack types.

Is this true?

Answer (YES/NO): NO